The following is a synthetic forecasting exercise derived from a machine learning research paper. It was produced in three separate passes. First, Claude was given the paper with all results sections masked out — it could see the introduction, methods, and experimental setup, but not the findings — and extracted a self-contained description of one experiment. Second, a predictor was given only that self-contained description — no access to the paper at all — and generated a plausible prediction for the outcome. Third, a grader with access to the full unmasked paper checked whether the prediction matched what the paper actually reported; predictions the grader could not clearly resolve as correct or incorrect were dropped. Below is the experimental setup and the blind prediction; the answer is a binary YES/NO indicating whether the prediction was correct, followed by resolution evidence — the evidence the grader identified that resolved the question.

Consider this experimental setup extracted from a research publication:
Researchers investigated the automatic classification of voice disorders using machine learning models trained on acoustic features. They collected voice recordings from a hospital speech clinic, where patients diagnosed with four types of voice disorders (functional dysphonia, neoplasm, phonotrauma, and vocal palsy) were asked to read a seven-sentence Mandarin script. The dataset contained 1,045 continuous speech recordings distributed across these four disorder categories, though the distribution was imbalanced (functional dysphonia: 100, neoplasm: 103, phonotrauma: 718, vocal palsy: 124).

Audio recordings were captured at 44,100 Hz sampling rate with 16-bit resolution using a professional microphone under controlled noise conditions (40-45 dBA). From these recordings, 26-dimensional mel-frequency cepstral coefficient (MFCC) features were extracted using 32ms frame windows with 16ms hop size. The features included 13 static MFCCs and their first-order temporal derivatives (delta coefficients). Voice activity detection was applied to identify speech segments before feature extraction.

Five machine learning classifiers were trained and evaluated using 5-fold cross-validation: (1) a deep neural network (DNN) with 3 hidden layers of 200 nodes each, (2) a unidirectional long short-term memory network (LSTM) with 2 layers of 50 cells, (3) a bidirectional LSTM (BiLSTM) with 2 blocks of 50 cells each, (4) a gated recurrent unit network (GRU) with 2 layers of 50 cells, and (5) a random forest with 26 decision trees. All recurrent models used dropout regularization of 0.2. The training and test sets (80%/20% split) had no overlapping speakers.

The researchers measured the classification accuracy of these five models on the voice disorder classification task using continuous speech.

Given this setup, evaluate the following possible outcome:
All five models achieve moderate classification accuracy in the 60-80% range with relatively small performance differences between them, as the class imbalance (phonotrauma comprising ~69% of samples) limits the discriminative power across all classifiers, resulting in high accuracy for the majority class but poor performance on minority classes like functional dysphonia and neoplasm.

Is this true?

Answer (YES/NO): NO